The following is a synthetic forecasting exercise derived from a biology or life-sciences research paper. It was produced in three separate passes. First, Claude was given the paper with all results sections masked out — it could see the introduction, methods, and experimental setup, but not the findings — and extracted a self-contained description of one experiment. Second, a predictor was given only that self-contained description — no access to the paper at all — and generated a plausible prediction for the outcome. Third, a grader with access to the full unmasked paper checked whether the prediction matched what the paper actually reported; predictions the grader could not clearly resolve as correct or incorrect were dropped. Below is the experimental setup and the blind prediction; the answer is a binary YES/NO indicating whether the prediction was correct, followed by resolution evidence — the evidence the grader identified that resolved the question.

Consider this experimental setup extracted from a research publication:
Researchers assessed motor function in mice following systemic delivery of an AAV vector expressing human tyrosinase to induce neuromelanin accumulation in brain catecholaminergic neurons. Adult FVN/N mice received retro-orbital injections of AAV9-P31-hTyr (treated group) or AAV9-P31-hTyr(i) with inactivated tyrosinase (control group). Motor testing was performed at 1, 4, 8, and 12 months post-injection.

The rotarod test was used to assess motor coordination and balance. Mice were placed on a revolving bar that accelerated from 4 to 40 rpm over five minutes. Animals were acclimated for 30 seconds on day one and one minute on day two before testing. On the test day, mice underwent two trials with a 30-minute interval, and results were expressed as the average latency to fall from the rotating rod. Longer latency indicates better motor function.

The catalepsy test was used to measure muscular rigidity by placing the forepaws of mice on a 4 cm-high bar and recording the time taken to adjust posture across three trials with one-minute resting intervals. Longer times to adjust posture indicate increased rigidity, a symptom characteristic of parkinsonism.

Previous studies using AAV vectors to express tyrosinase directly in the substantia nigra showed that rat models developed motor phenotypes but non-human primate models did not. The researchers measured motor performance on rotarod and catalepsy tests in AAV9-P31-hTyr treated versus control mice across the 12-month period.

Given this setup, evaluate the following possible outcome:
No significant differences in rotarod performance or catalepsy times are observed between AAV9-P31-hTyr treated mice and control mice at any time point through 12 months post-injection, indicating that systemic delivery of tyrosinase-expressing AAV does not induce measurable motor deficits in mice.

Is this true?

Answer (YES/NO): NO